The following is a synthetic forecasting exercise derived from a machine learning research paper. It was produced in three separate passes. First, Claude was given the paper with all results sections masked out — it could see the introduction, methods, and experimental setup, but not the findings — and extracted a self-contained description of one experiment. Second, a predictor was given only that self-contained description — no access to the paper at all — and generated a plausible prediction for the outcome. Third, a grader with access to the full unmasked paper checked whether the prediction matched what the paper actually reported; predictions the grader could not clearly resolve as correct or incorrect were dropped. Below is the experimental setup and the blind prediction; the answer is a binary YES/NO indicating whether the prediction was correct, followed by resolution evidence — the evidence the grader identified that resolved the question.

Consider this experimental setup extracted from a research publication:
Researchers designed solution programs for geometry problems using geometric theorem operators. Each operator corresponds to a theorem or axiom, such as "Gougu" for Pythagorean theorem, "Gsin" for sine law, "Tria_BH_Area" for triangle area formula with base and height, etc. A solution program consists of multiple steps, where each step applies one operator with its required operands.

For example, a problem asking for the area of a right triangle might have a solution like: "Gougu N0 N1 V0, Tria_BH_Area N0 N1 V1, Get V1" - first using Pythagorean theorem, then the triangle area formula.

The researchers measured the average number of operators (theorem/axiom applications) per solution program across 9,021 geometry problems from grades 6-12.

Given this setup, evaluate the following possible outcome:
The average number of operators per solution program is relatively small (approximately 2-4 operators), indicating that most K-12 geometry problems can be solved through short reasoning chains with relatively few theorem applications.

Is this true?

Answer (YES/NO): YES